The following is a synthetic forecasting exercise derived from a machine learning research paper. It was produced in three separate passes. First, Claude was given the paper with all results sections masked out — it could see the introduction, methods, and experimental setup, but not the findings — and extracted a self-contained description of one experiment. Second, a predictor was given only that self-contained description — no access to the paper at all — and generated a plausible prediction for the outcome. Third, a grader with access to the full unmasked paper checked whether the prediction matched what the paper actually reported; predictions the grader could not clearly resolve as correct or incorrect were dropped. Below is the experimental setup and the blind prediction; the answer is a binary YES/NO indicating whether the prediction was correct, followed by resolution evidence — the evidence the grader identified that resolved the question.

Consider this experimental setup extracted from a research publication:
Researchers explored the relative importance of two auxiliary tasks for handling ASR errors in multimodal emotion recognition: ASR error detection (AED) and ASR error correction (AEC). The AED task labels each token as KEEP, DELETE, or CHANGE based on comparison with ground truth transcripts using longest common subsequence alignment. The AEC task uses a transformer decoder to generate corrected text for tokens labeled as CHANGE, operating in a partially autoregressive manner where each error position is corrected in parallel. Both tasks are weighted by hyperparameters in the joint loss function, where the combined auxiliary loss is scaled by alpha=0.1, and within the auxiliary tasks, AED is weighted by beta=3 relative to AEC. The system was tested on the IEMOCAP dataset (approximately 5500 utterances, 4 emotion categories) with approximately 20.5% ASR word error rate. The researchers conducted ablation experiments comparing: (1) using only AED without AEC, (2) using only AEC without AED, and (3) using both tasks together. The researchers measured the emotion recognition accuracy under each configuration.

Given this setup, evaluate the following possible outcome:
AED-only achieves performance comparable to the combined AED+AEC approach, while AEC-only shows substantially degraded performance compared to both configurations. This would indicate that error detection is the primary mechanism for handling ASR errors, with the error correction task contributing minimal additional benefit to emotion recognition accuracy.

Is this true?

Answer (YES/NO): NO